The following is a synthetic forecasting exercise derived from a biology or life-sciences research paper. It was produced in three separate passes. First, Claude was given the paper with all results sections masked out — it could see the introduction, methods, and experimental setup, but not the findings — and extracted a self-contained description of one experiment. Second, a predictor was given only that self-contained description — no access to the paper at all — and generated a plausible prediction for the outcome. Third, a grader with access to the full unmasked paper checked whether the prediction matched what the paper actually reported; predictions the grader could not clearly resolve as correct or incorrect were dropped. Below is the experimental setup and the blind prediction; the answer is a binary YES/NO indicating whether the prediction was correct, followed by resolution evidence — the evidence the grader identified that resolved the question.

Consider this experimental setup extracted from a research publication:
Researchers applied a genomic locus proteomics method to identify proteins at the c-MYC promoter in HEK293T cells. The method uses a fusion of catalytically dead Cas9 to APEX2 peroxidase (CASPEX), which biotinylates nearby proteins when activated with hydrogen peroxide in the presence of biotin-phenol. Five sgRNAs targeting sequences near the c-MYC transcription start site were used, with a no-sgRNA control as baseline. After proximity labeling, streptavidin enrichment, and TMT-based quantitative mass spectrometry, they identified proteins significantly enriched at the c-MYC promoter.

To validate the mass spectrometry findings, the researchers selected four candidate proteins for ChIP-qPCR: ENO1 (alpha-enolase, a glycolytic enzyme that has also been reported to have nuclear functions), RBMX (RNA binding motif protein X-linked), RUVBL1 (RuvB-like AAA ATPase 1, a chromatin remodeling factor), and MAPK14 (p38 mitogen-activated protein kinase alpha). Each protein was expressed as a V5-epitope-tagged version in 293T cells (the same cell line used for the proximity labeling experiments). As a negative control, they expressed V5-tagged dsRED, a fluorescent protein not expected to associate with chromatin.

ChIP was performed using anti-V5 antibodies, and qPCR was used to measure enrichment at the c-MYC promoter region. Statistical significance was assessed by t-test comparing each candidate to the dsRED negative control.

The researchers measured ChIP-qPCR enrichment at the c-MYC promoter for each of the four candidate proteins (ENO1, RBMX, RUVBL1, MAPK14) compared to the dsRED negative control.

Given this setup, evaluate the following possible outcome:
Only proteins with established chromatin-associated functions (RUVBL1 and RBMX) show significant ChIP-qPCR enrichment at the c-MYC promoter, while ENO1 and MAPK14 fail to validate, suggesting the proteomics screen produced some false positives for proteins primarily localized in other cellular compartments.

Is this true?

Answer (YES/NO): NO